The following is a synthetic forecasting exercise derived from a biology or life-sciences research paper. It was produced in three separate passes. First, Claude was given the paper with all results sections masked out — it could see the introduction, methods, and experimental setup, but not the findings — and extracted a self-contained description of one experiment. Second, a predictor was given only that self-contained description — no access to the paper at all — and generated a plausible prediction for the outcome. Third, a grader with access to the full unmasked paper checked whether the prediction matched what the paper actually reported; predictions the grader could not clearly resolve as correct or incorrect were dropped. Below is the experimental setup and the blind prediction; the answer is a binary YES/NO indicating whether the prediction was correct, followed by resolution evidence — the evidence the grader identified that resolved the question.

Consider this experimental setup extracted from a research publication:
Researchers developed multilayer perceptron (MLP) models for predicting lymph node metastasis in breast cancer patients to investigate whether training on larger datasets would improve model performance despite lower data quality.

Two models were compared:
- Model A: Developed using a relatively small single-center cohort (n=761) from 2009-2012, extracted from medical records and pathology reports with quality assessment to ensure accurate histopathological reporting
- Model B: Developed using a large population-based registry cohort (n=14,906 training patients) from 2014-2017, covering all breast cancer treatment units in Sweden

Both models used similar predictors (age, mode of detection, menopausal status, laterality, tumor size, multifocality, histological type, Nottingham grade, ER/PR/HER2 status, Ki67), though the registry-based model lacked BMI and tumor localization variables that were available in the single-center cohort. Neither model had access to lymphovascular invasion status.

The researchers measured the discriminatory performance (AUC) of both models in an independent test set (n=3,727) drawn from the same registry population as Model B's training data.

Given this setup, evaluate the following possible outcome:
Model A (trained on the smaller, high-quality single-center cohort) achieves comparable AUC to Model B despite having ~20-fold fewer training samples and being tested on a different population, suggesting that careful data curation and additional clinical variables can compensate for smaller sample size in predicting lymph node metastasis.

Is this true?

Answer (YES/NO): YES